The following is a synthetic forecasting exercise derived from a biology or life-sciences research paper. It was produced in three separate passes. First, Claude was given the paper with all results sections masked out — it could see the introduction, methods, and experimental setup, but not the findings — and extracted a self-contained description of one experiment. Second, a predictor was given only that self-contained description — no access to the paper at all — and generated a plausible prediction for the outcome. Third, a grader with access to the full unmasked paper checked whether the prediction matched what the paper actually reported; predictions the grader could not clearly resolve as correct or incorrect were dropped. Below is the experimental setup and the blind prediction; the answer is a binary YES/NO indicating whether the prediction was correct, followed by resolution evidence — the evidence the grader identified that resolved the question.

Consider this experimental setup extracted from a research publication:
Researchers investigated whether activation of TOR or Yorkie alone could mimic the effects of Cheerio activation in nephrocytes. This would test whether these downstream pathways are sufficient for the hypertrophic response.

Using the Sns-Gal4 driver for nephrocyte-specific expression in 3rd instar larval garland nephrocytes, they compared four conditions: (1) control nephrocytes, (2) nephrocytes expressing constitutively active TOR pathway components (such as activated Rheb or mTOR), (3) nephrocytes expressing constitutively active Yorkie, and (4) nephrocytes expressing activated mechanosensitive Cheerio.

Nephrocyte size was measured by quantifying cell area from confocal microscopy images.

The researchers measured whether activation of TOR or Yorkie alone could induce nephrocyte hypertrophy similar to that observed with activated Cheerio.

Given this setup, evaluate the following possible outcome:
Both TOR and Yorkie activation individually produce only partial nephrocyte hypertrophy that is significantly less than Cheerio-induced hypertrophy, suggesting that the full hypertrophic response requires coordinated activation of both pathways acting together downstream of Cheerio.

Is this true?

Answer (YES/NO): NO